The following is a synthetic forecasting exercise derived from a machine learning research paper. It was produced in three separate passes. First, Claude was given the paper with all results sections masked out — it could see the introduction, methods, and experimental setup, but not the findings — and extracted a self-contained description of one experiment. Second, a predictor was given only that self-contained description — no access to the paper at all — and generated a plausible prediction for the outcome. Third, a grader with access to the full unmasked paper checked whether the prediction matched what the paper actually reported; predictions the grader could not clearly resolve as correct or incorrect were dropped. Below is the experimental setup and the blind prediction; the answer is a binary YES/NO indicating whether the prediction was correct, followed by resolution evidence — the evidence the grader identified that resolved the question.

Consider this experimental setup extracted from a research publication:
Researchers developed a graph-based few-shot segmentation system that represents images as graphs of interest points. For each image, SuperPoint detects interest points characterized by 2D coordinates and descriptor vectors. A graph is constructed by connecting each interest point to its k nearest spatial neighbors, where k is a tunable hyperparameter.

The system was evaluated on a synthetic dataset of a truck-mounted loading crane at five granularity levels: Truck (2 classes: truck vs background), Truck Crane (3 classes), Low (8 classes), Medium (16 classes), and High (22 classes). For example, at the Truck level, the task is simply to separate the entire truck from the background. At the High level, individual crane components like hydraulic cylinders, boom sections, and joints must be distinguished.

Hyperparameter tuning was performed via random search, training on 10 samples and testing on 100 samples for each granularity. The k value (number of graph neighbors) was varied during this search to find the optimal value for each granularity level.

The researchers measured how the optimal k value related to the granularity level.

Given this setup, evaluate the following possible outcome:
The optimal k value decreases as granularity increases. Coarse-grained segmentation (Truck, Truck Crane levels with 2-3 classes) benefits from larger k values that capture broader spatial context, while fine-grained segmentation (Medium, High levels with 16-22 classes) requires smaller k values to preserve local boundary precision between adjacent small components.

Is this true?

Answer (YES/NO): YES